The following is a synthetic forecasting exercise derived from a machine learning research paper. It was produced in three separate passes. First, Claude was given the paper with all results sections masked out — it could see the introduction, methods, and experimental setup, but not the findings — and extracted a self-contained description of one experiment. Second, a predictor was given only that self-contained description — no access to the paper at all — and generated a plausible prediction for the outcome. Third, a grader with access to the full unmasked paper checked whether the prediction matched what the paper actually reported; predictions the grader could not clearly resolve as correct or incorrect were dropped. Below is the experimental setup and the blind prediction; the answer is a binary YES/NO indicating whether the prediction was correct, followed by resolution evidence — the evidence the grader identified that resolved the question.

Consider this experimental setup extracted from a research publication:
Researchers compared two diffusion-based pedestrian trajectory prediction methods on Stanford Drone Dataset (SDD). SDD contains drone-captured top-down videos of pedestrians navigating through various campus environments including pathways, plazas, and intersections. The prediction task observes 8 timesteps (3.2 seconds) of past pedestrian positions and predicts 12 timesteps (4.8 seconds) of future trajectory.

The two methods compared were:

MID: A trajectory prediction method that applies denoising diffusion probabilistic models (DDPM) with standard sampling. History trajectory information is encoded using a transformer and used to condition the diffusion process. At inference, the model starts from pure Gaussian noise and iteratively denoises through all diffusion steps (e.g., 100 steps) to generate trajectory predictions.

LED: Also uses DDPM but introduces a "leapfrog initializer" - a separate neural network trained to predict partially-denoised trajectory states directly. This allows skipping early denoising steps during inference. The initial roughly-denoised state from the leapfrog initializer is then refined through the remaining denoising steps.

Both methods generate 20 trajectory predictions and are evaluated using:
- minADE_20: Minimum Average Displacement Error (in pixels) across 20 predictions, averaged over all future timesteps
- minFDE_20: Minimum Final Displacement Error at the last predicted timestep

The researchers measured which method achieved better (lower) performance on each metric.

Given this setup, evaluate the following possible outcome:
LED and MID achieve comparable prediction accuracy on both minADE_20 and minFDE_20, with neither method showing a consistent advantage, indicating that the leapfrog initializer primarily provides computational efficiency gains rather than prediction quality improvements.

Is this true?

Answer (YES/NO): NO